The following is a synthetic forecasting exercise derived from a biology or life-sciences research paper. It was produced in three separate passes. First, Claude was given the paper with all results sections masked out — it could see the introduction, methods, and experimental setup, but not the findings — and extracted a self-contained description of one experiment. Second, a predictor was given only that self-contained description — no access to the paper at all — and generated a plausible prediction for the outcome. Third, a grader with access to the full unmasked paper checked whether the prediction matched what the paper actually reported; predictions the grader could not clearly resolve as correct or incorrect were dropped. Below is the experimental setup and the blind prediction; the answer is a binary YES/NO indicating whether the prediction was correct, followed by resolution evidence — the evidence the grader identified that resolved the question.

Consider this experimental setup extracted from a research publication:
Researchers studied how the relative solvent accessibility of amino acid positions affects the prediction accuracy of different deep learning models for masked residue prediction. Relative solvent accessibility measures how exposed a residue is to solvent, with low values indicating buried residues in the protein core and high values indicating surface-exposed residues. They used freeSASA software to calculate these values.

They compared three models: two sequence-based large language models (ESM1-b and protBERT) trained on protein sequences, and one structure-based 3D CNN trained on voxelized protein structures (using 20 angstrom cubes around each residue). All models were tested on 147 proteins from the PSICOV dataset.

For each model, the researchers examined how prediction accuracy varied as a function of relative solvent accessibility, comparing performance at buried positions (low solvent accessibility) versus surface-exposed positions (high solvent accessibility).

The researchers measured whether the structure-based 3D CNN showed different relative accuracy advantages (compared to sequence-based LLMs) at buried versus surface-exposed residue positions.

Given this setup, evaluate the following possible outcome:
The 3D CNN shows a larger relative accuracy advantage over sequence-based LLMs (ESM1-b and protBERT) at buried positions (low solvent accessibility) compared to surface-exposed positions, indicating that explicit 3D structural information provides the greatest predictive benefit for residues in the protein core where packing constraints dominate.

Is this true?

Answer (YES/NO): YES